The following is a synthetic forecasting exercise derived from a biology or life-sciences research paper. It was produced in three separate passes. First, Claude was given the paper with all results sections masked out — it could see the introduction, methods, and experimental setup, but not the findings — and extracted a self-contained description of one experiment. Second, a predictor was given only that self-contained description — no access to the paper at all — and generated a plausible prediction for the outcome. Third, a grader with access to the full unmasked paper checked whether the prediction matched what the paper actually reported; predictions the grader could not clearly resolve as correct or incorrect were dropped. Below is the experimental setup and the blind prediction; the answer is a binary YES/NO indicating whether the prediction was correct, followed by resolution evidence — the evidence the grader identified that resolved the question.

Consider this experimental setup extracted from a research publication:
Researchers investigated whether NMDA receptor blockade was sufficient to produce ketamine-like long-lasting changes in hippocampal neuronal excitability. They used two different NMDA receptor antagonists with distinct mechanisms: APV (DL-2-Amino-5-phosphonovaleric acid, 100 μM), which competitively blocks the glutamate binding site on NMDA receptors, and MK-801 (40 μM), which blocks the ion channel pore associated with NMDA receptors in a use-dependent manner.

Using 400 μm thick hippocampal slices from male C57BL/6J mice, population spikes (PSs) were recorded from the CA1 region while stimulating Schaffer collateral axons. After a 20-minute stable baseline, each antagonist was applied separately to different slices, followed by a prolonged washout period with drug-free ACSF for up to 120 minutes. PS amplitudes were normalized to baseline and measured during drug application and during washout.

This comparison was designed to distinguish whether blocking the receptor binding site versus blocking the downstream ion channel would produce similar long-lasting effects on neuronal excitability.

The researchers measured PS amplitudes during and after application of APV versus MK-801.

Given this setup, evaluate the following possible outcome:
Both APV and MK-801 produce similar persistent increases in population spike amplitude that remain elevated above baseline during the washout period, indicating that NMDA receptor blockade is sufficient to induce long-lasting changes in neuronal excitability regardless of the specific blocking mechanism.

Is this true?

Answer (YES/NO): NO